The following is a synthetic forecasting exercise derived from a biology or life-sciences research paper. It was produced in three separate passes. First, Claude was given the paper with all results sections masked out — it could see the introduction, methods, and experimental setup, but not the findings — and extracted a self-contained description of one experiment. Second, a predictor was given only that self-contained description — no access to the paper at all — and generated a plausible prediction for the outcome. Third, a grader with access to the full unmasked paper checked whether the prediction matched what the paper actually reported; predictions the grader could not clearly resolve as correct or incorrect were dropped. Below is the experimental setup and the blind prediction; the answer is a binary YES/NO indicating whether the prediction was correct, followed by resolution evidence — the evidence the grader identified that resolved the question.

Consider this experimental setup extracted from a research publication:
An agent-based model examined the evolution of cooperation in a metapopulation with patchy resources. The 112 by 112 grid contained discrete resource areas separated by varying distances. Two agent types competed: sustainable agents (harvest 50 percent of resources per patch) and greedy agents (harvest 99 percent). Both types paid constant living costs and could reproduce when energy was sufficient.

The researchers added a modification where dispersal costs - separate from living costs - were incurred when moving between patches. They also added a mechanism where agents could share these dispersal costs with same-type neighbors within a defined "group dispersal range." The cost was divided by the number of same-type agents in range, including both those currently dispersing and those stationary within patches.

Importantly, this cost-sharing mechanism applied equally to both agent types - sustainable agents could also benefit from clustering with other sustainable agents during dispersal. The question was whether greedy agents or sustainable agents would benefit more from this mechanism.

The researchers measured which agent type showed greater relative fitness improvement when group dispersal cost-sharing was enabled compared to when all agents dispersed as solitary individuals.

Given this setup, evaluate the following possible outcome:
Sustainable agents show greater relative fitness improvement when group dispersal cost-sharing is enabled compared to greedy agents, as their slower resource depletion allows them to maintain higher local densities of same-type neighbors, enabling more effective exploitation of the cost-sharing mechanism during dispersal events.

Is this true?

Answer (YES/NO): NO